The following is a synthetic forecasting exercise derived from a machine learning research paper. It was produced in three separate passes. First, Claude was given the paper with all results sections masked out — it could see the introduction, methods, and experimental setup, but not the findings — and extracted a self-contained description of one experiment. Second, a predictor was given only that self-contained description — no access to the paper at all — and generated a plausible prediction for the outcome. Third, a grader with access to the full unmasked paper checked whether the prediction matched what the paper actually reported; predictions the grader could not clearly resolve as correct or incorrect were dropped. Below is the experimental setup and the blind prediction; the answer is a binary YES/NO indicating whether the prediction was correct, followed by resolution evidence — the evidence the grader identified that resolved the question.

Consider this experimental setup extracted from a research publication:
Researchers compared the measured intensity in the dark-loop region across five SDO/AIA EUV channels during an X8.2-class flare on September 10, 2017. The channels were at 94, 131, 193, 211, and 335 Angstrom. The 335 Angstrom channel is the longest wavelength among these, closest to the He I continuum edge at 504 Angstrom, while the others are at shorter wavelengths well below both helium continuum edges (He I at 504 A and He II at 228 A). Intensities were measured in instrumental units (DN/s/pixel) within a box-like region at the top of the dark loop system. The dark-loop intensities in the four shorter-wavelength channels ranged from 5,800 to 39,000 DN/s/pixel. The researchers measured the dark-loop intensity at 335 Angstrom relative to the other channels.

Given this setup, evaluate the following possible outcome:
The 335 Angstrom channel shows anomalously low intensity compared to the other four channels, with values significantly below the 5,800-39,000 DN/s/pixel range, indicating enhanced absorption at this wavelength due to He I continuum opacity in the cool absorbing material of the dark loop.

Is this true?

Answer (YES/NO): NO